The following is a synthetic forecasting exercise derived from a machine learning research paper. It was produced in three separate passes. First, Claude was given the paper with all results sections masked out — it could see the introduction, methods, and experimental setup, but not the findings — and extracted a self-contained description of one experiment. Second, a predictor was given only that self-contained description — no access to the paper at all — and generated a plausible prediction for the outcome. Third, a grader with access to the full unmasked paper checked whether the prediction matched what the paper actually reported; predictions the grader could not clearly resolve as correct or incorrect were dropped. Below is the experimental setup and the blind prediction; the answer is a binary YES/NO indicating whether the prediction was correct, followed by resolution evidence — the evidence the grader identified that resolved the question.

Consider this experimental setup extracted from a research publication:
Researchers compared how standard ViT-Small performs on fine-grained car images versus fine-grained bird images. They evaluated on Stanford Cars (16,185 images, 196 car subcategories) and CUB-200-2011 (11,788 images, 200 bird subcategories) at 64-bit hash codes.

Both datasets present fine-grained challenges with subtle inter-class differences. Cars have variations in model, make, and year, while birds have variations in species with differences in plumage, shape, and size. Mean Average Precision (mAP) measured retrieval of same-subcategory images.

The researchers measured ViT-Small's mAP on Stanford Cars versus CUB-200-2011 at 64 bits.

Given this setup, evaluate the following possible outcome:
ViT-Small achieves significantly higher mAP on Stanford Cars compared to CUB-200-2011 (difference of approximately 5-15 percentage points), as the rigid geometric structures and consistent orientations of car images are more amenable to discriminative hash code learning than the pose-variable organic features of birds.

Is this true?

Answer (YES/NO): YES